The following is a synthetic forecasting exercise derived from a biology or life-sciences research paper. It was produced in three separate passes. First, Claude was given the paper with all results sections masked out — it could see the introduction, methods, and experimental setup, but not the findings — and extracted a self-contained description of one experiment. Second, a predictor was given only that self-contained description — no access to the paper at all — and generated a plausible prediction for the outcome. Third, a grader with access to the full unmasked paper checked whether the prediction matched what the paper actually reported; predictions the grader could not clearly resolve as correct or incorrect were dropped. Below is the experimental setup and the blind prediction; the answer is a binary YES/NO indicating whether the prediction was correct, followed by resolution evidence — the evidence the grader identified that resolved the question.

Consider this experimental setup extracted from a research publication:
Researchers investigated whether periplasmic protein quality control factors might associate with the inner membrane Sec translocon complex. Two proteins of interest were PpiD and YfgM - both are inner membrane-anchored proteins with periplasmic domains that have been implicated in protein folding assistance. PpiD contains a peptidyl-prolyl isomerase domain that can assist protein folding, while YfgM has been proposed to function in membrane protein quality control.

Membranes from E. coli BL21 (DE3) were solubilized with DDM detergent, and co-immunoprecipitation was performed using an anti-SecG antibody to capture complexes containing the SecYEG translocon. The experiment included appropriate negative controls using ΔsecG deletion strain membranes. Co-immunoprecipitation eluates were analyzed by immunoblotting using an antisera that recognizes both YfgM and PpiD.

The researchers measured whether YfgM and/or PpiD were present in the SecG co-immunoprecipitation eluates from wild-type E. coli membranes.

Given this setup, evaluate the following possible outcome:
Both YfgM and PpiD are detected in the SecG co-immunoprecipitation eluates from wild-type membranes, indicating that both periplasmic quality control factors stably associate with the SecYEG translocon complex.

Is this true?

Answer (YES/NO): YES